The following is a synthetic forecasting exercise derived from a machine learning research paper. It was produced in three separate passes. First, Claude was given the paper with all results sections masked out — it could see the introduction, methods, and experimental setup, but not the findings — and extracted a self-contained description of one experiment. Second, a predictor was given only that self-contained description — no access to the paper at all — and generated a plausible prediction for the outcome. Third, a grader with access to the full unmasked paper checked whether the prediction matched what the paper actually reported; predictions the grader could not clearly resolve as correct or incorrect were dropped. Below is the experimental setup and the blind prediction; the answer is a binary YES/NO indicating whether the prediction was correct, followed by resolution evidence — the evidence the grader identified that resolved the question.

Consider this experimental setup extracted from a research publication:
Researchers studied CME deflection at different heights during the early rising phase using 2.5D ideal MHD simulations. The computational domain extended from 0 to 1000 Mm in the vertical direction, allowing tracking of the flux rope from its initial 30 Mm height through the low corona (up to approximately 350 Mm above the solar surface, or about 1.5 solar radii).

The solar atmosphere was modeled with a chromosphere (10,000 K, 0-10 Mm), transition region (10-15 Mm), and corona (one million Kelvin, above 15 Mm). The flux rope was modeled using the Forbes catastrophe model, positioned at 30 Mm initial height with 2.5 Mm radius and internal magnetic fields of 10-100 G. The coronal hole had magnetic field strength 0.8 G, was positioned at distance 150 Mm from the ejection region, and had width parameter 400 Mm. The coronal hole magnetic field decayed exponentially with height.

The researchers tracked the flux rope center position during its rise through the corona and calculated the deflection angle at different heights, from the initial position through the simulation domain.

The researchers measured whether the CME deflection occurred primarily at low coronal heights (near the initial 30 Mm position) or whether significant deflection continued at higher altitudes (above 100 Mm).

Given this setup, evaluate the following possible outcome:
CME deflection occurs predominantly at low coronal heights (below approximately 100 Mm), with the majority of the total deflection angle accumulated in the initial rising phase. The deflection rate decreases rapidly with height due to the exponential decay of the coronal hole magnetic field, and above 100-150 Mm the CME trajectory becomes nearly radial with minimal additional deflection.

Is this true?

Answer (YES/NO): NO